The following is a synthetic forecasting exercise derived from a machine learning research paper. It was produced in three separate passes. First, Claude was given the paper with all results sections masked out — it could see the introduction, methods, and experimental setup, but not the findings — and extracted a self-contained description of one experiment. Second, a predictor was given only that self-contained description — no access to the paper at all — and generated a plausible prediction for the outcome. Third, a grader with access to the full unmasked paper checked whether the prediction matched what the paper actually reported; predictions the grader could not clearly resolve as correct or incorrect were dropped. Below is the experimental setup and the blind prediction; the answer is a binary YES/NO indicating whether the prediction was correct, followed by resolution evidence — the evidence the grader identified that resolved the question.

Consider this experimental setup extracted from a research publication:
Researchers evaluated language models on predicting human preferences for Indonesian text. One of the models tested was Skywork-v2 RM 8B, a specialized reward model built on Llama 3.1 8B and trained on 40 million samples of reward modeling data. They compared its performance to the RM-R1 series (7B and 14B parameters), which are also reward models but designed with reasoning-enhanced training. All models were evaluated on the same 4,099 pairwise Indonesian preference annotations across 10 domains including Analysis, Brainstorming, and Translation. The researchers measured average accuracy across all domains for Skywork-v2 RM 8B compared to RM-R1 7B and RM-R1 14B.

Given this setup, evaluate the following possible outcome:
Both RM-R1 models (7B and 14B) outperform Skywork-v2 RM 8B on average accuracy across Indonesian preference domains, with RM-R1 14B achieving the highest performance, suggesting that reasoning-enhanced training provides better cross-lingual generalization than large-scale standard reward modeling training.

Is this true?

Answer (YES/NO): NO